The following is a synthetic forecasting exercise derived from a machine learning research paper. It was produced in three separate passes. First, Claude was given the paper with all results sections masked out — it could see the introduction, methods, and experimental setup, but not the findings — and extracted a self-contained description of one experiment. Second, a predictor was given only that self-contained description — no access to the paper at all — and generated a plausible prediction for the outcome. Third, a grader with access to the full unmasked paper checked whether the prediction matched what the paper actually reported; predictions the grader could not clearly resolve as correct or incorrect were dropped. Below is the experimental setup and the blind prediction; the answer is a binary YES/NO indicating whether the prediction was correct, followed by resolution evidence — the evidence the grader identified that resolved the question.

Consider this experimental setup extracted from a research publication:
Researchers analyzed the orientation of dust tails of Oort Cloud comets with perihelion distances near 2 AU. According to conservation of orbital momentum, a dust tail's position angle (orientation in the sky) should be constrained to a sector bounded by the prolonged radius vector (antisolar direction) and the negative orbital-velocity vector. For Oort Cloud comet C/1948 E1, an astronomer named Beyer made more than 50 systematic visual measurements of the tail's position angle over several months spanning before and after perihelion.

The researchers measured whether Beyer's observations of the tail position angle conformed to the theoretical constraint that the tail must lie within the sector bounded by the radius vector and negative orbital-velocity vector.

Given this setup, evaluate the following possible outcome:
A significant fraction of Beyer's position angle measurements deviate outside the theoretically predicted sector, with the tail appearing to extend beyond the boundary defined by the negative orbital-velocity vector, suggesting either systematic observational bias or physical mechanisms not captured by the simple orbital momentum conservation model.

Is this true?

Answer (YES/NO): NO